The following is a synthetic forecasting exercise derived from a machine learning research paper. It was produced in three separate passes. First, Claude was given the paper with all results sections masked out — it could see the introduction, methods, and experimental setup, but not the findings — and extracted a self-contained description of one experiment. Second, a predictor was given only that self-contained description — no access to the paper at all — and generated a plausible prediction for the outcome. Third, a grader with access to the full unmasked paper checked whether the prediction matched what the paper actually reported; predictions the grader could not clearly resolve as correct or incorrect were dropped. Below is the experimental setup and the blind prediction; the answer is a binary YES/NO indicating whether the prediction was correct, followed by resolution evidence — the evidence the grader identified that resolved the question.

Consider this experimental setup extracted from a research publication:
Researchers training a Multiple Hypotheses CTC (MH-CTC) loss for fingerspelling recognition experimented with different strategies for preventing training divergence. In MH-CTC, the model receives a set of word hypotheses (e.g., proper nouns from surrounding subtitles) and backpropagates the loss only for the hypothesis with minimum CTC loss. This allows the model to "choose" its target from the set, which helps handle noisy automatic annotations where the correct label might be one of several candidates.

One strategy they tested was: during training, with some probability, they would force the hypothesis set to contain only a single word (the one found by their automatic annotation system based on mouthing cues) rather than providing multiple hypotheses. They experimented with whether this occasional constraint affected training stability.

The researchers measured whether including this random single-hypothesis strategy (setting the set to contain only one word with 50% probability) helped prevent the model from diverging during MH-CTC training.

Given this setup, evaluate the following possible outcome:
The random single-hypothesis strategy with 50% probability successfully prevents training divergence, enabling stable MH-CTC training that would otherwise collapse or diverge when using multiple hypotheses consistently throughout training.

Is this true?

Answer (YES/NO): YES